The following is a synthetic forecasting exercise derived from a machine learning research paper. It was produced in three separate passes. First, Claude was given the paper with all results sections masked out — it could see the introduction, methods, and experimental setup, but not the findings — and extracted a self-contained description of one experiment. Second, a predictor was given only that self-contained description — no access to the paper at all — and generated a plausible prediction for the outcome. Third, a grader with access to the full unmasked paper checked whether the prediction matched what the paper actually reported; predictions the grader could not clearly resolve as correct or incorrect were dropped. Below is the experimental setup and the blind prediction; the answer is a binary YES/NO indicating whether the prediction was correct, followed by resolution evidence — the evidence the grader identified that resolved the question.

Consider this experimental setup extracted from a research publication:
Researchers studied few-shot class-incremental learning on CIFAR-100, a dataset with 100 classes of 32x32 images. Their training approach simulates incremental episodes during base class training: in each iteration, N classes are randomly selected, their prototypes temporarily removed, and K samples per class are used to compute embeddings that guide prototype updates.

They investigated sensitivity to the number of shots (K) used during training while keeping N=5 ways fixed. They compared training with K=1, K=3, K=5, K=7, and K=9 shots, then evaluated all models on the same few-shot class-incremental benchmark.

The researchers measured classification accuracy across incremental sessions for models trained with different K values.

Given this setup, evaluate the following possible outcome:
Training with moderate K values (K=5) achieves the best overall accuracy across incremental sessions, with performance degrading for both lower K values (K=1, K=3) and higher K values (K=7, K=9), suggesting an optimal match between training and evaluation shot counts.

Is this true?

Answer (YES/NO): NO